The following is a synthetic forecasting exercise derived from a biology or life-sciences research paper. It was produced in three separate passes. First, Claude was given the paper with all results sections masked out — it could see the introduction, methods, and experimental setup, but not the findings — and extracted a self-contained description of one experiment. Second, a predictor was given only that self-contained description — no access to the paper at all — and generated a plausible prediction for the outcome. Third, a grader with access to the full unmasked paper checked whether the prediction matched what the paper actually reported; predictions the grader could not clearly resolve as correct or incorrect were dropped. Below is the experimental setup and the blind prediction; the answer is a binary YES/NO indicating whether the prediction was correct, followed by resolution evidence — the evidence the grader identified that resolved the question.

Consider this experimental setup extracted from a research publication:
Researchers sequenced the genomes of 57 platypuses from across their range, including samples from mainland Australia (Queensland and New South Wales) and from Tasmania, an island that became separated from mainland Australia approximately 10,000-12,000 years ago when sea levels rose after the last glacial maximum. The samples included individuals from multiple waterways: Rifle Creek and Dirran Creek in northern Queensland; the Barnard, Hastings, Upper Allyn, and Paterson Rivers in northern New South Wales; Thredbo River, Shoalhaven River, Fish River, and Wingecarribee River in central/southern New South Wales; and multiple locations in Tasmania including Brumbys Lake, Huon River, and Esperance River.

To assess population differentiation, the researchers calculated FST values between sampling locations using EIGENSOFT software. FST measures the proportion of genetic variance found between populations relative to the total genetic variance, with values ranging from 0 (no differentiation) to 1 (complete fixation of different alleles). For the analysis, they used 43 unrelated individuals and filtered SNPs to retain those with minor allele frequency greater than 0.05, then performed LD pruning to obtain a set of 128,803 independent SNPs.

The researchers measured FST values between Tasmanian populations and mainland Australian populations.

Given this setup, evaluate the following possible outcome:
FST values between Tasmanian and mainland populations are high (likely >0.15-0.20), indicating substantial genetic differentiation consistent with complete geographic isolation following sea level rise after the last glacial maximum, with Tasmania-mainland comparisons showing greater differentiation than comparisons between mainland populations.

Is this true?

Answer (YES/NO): YES